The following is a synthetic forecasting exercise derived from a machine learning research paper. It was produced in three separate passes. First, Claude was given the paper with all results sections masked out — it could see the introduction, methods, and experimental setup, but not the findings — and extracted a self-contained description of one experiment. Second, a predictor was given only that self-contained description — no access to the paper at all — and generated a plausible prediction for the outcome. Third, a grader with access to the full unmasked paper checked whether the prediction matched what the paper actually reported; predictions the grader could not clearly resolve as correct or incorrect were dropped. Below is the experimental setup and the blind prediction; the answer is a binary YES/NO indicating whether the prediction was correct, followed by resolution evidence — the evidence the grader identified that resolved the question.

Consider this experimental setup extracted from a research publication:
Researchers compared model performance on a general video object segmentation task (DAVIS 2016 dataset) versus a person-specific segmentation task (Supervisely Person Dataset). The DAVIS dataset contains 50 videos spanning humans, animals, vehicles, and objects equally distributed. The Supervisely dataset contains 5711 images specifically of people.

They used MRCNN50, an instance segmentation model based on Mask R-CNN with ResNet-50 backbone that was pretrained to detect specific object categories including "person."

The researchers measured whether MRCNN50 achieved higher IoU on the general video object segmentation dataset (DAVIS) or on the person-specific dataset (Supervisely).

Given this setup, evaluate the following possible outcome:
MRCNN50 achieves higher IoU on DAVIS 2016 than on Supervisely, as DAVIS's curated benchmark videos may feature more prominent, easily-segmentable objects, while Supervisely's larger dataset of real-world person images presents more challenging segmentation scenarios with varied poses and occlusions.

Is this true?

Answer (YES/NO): NO